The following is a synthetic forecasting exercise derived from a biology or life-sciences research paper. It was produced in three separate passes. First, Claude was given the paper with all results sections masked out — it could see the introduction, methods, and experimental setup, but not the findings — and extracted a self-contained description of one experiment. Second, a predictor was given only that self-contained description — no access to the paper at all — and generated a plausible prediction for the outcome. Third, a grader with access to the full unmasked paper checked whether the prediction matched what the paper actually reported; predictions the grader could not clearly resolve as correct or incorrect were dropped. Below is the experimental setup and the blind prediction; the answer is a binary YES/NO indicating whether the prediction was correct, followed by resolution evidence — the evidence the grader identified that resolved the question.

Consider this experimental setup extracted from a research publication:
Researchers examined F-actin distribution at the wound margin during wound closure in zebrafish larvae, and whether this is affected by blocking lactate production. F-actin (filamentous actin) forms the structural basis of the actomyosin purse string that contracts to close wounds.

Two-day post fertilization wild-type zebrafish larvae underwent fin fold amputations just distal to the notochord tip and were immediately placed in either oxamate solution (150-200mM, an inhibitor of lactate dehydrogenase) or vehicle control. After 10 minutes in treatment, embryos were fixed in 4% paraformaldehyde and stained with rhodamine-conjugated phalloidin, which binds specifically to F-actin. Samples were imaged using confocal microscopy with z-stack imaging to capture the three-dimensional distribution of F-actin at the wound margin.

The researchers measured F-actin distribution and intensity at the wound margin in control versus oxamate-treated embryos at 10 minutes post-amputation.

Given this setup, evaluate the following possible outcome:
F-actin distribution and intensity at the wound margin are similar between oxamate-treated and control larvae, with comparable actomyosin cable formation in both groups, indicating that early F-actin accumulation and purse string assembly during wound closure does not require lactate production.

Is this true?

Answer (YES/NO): NO